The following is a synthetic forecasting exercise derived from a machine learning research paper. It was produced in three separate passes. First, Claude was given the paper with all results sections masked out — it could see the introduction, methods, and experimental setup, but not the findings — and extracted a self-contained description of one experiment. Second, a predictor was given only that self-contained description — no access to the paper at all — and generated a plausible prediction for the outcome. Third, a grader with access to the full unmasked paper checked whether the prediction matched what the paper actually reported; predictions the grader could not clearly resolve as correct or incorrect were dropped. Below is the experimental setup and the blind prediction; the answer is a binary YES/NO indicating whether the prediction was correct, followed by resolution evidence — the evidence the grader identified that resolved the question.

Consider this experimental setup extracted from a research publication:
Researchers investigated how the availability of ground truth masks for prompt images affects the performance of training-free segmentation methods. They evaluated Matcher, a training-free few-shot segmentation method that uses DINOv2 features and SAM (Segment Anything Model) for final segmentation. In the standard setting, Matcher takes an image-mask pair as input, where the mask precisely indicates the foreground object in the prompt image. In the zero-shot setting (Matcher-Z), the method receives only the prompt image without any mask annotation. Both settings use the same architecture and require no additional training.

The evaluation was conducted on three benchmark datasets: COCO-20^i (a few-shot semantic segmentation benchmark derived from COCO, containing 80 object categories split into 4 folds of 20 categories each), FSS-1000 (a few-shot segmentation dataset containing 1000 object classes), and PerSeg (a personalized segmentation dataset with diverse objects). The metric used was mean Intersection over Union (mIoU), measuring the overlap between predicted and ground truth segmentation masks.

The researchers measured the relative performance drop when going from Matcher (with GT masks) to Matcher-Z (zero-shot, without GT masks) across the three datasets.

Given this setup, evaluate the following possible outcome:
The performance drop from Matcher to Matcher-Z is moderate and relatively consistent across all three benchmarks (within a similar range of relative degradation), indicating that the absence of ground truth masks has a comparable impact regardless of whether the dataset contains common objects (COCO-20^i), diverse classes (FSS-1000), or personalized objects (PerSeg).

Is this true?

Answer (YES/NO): NO